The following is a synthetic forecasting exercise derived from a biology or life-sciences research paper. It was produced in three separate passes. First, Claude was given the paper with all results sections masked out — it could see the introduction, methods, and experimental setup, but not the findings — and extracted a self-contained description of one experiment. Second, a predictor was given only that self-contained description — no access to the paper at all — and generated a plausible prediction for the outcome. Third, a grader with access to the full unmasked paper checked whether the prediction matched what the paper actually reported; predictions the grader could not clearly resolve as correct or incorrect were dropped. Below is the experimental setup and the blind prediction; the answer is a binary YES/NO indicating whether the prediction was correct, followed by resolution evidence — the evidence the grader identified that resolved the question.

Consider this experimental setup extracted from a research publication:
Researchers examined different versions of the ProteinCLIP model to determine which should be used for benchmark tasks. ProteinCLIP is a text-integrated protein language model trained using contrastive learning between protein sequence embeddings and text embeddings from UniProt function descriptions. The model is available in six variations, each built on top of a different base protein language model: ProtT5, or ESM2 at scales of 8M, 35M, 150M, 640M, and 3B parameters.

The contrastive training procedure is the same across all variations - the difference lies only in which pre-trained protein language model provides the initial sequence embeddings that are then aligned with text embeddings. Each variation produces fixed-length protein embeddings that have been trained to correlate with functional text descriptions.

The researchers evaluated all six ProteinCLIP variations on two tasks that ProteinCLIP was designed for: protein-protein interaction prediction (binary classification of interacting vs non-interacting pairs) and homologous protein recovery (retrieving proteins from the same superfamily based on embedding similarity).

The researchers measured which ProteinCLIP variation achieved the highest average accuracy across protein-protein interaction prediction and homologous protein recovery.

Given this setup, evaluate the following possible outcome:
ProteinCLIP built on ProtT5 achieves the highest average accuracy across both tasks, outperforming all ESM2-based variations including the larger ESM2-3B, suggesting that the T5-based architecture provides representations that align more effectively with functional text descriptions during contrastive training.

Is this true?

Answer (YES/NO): YES